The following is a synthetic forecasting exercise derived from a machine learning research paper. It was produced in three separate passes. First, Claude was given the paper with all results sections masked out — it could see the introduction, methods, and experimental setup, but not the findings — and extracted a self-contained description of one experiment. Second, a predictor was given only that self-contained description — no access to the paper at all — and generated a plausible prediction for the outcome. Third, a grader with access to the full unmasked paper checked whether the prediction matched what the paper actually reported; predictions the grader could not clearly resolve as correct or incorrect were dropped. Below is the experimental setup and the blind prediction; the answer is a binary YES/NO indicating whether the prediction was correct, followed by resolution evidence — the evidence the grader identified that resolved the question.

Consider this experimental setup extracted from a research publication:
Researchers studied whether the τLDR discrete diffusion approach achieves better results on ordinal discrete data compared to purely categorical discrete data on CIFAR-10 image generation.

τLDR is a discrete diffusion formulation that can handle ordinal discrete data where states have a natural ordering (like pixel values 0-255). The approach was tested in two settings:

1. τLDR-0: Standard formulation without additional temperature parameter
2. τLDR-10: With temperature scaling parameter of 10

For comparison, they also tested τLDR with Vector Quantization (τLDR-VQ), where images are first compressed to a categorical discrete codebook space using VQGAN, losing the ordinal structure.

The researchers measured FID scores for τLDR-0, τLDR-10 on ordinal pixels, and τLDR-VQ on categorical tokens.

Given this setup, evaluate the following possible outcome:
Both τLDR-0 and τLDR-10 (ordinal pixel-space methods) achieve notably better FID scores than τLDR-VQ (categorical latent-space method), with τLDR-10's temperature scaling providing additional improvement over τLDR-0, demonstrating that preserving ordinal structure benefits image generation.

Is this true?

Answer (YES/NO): YES